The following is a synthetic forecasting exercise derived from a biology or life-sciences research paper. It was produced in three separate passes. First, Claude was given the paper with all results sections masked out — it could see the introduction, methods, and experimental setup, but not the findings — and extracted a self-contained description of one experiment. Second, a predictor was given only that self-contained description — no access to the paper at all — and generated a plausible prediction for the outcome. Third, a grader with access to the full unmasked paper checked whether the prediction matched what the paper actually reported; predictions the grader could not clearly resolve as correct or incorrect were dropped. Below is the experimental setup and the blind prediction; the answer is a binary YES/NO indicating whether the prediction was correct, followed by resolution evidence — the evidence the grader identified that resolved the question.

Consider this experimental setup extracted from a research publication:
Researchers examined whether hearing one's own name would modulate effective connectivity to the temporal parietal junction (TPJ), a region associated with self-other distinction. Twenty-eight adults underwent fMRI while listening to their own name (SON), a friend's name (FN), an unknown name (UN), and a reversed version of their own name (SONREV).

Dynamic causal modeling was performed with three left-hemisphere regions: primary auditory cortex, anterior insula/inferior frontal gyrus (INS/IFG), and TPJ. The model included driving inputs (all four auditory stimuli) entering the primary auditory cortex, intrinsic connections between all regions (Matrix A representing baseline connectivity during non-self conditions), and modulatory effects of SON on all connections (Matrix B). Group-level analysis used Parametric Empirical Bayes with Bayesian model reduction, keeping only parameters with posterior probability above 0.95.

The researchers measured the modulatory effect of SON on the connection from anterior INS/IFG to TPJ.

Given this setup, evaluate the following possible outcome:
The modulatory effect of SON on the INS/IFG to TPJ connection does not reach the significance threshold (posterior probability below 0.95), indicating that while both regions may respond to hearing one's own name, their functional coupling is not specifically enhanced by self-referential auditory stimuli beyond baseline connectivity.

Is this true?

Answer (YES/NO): NO